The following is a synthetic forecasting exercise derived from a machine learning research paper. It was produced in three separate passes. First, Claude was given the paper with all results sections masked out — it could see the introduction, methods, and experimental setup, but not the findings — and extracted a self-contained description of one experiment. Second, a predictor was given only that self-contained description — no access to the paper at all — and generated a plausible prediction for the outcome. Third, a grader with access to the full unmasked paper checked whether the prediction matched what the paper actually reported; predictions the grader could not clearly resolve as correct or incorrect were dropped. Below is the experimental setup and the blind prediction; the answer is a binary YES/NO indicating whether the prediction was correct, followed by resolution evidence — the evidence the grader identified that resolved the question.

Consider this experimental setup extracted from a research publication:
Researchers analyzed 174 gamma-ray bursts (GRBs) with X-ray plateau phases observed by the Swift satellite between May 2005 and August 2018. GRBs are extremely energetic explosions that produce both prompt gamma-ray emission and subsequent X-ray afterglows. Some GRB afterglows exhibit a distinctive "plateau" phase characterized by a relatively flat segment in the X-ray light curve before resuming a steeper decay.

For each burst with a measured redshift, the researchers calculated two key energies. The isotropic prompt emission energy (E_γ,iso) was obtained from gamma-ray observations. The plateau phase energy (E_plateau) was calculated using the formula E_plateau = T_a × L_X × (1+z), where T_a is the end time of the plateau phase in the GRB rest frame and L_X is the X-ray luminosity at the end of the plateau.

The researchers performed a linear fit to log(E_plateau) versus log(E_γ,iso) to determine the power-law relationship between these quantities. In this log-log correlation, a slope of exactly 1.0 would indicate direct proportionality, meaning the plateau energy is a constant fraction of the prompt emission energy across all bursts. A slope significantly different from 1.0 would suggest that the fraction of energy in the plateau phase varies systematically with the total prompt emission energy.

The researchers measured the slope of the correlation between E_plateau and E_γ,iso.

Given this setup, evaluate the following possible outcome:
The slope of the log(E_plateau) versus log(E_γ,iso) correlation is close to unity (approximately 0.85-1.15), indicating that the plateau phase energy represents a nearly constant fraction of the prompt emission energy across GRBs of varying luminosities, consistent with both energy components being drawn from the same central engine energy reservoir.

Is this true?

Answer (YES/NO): YES